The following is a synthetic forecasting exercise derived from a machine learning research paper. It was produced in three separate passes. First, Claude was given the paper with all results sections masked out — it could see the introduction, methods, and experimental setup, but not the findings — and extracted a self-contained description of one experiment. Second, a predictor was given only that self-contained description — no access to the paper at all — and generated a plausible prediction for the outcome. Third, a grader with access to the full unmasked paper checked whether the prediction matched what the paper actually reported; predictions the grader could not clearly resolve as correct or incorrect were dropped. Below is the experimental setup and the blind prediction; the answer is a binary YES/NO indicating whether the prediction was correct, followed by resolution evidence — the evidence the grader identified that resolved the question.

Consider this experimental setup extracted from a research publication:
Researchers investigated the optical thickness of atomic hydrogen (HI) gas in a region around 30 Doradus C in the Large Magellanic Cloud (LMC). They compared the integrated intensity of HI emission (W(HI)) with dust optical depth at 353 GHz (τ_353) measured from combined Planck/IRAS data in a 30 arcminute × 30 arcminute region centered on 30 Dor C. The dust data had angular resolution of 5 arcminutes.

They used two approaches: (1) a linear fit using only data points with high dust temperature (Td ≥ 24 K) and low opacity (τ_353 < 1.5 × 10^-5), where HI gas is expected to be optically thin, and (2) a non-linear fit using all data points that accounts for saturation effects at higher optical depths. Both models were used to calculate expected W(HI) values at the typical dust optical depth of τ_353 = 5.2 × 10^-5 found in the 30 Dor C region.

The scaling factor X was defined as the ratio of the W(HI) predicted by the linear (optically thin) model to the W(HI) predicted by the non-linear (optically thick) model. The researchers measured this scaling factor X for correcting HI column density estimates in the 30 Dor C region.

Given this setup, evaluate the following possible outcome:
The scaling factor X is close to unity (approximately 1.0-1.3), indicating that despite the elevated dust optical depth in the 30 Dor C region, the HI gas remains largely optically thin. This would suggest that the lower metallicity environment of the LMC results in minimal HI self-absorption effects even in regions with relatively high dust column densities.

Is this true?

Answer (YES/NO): NO